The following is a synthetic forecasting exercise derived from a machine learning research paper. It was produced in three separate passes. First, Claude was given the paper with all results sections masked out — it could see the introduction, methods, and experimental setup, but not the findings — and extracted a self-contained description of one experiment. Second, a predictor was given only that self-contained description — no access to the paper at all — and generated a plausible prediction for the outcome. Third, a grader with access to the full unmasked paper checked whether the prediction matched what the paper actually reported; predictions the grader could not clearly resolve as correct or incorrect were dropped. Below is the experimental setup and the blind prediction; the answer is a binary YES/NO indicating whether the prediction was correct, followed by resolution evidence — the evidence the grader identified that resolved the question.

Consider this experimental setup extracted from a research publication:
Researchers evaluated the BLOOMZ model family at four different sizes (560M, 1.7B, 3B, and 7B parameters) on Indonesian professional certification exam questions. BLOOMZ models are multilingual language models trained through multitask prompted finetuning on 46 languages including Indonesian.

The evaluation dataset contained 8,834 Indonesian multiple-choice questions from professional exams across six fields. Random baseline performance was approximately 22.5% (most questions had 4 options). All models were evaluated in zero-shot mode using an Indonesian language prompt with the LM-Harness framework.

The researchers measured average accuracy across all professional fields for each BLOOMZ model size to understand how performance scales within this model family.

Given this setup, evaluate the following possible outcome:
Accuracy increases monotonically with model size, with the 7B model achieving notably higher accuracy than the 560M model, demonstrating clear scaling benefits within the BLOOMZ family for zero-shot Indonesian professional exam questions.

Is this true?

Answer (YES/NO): YES